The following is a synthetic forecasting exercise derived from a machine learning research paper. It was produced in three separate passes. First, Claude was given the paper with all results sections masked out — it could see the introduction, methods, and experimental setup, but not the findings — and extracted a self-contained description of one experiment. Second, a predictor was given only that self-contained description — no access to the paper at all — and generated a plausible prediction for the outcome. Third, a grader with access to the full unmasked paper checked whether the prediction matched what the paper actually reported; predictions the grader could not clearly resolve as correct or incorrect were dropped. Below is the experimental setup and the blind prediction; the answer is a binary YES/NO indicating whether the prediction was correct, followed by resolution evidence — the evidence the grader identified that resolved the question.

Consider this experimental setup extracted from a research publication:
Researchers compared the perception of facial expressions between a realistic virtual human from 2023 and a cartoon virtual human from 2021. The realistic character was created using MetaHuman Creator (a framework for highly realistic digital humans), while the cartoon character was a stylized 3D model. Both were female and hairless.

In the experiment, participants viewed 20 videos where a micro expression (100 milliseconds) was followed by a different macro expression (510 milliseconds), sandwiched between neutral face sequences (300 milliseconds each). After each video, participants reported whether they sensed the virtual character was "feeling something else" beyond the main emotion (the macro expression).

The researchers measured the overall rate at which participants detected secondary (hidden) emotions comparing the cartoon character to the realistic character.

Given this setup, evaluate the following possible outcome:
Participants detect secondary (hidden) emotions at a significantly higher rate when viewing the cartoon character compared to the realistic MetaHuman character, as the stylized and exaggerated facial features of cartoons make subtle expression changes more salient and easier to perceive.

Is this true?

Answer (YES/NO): NO